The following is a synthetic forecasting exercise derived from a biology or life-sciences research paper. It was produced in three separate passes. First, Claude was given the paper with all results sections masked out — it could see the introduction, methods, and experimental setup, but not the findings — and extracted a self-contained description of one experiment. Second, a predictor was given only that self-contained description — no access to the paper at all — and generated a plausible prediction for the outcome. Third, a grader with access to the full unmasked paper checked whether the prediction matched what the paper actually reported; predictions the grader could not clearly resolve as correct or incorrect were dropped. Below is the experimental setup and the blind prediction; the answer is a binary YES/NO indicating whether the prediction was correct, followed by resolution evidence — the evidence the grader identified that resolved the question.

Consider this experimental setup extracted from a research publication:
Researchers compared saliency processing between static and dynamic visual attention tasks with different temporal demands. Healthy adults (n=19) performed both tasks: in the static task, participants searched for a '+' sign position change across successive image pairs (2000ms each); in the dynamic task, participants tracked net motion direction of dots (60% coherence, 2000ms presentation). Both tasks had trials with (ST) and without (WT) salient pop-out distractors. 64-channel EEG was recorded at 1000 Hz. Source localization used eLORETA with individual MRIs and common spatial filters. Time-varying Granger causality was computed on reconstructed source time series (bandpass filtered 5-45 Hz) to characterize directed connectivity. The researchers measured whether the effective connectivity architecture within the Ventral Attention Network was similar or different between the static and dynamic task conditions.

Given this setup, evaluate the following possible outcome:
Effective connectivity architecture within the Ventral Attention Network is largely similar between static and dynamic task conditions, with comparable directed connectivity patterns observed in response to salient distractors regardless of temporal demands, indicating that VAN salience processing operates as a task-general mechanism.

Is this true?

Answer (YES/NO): NO